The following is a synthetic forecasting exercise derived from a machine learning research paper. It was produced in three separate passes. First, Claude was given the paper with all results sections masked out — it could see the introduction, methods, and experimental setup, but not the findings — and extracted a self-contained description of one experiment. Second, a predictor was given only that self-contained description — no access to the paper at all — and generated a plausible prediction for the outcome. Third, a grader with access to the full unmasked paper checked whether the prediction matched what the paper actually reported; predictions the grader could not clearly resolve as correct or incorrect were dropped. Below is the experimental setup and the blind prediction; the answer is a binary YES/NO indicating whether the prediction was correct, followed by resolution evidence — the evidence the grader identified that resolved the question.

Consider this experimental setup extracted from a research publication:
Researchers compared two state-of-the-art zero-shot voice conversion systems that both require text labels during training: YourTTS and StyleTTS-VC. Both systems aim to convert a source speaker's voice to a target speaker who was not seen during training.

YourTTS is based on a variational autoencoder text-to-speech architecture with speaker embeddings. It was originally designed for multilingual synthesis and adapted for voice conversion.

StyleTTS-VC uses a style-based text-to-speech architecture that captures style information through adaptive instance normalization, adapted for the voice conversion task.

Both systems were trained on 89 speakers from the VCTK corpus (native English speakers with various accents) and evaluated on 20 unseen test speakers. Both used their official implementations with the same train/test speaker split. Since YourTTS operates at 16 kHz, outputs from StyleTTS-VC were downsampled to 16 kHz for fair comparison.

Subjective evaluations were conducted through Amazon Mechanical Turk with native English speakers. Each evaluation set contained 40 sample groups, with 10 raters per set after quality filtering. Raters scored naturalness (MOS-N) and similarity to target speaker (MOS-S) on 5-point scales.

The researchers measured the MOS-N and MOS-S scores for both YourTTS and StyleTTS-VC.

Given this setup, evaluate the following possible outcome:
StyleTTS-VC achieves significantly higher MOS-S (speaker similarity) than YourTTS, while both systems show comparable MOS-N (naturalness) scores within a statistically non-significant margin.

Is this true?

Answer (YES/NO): NO